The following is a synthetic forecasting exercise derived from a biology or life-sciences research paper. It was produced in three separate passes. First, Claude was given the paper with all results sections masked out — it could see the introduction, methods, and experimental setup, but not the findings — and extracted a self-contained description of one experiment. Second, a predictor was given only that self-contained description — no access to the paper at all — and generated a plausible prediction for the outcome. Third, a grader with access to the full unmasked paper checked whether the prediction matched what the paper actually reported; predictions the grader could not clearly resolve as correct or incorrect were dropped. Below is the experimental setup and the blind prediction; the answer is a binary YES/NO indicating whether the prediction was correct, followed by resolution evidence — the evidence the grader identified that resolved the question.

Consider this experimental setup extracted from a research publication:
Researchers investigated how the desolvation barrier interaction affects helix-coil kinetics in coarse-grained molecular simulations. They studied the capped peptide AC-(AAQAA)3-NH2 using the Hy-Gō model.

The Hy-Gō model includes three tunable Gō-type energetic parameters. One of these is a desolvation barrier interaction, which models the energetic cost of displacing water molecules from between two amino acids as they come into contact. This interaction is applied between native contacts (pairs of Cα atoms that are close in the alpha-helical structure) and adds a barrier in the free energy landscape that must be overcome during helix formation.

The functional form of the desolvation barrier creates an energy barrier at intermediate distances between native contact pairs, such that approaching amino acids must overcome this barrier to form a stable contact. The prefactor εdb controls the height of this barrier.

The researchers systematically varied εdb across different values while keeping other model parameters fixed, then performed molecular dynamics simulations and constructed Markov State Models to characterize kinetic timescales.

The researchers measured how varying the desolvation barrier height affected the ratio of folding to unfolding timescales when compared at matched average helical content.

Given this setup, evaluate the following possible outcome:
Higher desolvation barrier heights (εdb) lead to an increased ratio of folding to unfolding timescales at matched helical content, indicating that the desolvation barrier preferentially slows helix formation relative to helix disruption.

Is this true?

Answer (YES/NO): NO